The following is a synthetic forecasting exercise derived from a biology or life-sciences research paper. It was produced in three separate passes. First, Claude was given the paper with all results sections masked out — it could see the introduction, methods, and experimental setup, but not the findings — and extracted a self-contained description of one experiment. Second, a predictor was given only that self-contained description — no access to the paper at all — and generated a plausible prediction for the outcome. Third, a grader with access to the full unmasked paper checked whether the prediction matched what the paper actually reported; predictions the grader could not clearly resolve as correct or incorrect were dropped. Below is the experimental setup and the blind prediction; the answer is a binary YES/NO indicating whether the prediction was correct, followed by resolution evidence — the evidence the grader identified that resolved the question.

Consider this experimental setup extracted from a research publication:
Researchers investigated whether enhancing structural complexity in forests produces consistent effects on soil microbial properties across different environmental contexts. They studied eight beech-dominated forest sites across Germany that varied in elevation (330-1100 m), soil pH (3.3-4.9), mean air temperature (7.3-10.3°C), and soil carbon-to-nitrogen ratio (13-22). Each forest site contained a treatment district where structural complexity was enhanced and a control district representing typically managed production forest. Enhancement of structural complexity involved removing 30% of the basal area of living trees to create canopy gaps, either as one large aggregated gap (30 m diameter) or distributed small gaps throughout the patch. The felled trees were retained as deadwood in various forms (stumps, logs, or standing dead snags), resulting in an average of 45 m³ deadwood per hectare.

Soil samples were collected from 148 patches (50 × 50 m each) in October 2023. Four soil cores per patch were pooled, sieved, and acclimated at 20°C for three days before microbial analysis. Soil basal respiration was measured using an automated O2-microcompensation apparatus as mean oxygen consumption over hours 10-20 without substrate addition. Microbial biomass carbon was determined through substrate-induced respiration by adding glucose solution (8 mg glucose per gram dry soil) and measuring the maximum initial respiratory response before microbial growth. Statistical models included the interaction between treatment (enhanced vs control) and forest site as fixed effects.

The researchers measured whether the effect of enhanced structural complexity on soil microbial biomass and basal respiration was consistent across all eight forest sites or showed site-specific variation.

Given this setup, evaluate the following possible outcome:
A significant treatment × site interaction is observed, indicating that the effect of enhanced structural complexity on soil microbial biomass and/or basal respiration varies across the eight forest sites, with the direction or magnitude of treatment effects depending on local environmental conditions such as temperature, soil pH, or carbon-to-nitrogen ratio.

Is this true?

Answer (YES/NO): YES